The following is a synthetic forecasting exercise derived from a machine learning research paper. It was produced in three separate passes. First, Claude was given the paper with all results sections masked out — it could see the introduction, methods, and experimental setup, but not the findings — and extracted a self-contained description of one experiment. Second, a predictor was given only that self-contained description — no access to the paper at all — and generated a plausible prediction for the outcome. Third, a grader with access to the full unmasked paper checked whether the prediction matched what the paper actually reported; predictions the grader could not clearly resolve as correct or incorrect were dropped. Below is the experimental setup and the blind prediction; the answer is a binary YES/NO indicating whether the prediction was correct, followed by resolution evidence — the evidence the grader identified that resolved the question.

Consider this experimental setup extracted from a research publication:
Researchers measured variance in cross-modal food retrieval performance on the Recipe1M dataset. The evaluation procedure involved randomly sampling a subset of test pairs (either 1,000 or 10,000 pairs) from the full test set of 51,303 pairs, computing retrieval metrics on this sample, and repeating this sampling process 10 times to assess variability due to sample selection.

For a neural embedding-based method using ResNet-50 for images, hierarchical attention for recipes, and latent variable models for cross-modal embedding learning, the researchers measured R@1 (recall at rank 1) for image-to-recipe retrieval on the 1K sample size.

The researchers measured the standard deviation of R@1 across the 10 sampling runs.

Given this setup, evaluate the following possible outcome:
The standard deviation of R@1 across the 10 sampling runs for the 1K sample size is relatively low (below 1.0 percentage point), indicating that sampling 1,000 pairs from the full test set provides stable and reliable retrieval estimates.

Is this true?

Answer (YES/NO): YES